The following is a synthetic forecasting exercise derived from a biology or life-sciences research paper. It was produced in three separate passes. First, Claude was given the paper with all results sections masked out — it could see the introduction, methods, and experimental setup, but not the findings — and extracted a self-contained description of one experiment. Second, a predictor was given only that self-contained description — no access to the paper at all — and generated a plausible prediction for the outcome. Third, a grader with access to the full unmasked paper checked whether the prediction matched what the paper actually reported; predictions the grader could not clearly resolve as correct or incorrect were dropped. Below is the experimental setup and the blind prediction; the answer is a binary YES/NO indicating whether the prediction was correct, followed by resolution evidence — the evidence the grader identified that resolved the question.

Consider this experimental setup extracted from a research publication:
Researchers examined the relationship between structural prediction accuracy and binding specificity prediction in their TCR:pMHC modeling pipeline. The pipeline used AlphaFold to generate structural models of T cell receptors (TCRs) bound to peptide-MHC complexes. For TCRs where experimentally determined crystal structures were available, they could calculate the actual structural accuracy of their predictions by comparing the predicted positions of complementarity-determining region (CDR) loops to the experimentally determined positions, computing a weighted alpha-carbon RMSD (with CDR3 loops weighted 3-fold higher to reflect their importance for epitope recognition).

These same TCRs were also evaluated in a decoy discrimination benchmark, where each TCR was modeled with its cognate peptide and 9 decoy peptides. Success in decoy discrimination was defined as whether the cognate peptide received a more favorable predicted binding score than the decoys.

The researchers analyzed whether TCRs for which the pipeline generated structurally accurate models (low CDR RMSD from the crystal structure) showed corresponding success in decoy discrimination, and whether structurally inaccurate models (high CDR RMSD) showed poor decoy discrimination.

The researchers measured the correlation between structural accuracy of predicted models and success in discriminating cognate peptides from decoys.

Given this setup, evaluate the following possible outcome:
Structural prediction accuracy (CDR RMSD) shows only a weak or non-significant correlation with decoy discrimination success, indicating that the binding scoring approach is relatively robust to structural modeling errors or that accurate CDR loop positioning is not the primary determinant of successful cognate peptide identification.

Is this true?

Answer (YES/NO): NO